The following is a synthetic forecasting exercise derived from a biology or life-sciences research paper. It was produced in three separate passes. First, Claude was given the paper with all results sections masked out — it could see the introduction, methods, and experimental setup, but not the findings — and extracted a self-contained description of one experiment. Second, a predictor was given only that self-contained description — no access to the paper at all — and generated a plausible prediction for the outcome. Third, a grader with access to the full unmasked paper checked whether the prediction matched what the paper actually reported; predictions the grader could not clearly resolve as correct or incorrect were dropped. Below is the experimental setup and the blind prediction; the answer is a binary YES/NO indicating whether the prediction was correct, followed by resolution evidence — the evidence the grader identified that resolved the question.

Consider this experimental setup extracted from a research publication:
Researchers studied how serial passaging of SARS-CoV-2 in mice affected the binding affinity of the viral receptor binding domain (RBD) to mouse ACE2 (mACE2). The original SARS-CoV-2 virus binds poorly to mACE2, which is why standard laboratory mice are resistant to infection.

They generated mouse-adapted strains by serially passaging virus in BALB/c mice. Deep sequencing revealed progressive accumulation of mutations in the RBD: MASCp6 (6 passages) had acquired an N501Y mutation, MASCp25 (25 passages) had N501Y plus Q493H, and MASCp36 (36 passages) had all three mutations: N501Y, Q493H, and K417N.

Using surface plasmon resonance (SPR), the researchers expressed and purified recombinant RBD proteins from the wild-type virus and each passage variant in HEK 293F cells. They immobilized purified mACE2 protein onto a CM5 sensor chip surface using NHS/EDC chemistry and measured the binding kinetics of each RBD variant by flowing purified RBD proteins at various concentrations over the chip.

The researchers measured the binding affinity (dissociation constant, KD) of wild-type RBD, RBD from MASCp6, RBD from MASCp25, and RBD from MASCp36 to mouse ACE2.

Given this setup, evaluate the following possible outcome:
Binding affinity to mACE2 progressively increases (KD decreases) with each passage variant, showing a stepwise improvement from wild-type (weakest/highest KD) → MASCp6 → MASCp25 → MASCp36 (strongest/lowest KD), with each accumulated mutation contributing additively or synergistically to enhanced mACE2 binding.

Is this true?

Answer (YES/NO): YES